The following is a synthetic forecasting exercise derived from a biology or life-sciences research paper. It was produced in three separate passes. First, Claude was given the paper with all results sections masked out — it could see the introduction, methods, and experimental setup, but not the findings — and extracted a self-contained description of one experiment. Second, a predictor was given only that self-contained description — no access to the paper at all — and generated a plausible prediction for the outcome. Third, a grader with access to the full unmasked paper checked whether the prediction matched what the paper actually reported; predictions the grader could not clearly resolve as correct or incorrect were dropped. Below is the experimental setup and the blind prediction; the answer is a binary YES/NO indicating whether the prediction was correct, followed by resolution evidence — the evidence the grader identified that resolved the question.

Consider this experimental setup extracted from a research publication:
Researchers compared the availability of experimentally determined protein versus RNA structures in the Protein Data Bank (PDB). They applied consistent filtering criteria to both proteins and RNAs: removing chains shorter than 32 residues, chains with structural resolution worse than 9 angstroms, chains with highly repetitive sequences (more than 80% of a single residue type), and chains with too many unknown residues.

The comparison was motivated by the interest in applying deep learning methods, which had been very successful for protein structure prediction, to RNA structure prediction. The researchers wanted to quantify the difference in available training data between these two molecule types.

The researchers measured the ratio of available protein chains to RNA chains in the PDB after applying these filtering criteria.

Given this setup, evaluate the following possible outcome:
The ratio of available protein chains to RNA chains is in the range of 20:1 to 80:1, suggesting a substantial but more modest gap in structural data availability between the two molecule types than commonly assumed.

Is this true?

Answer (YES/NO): YES